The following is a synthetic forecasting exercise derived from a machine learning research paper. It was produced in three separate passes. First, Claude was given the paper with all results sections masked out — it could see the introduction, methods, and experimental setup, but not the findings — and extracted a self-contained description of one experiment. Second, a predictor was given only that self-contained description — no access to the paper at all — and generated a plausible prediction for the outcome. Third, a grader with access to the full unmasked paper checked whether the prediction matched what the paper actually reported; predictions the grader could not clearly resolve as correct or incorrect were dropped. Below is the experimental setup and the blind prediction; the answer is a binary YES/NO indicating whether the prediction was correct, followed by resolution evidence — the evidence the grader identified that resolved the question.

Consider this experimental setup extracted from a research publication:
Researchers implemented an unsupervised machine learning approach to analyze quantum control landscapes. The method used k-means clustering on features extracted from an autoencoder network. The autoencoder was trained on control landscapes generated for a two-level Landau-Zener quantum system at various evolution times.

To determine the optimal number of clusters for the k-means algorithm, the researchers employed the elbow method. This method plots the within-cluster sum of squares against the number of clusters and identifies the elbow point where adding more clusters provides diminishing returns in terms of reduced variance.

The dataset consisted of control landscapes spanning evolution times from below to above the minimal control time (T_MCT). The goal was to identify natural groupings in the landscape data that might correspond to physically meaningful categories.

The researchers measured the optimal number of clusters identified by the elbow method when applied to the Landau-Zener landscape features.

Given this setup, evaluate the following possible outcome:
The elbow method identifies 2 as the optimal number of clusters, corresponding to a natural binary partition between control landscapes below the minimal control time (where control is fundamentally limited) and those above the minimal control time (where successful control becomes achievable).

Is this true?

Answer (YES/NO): YES